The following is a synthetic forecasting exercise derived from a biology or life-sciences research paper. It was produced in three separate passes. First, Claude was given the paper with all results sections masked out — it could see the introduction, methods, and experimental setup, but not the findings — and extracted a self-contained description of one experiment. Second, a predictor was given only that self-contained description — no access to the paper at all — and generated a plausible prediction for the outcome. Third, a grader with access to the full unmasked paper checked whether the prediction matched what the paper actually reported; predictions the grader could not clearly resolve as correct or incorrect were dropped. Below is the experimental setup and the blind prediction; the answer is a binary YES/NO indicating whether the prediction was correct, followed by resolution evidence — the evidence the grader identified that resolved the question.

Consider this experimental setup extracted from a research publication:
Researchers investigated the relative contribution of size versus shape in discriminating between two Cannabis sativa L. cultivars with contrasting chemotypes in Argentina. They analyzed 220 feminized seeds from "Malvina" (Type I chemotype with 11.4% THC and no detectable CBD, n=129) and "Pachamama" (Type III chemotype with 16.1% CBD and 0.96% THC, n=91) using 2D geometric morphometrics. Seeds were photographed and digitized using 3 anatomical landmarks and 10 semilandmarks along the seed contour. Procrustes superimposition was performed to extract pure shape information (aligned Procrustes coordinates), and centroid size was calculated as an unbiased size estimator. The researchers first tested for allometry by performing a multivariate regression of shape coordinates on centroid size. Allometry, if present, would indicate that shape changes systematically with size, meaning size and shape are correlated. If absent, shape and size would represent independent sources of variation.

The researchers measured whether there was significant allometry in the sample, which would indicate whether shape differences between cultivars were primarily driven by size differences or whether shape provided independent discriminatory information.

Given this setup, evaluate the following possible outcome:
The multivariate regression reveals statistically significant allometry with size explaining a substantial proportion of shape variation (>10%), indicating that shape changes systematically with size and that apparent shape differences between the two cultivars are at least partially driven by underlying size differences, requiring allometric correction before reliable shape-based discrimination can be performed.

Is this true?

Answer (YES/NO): NO